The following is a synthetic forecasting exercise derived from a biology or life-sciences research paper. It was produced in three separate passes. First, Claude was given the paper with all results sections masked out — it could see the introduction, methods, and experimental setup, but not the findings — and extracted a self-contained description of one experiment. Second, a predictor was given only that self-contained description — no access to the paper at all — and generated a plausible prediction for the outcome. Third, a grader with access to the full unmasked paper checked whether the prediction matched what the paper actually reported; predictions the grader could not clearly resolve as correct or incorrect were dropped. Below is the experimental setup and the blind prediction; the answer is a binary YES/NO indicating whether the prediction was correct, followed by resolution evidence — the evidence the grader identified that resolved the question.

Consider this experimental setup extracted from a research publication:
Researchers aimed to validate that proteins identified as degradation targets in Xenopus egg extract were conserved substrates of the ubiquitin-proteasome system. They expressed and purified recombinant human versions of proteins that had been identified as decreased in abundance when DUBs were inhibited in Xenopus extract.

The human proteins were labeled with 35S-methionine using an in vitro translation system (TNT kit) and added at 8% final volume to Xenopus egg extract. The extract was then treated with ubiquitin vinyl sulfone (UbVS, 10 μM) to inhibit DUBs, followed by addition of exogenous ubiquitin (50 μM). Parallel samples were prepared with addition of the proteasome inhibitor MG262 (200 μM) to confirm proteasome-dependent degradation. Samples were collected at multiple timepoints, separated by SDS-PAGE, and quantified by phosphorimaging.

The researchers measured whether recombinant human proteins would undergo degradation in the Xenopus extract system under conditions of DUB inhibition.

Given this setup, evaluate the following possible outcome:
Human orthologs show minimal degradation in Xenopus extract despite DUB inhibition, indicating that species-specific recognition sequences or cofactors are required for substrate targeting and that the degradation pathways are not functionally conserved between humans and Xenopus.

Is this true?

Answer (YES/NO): NO